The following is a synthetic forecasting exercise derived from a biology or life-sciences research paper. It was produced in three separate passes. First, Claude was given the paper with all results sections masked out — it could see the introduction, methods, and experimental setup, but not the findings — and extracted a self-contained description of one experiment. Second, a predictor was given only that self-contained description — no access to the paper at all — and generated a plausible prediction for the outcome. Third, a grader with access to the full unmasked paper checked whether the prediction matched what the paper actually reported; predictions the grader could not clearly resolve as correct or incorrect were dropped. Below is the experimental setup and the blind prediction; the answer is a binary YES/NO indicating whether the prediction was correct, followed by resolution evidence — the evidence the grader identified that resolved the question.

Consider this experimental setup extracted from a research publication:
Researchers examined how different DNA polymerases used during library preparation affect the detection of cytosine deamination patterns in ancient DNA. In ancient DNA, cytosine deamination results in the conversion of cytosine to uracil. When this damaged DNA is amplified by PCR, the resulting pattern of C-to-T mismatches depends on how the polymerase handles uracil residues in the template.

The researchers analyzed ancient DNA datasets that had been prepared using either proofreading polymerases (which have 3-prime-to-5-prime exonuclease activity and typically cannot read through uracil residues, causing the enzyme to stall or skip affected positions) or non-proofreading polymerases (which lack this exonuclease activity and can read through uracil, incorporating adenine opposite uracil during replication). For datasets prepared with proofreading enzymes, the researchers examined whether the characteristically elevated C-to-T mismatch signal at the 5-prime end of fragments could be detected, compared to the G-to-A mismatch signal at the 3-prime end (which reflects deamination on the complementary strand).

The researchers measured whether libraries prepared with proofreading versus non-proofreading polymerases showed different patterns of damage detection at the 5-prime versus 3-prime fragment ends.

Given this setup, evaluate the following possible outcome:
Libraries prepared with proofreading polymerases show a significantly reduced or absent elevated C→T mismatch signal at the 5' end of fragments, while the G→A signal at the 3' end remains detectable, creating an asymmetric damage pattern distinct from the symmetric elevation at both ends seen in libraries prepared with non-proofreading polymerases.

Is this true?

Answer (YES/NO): NO